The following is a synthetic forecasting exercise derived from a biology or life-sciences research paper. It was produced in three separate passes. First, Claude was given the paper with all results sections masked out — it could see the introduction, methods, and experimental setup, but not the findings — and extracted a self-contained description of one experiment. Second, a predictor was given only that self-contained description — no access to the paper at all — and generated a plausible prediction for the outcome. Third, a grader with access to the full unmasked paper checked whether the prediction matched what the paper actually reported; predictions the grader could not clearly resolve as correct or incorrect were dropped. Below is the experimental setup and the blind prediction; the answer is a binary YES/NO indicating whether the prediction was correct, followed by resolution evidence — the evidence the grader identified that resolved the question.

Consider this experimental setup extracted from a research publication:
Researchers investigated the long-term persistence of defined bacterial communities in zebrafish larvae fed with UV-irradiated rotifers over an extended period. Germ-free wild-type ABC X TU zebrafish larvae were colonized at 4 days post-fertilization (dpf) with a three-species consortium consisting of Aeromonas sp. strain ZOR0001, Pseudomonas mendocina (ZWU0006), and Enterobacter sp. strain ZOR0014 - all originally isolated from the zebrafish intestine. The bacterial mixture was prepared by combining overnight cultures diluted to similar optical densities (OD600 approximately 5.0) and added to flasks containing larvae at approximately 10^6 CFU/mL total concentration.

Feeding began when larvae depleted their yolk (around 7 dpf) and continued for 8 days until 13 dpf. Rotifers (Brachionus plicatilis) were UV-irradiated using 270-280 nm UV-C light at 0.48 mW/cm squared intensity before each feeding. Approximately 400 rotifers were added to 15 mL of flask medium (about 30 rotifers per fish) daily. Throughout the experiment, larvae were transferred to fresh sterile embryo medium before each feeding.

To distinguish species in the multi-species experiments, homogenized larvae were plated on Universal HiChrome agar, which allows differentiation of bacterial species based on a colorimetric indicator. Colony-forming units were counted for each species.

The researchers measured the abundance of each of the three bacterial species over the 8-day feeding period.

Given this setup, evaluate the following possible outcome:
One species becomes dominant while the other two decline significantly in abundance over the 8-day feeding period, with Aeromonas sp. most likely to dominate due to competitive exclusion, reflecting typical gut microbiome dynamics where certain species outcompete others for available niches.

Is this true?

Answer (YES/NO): NO